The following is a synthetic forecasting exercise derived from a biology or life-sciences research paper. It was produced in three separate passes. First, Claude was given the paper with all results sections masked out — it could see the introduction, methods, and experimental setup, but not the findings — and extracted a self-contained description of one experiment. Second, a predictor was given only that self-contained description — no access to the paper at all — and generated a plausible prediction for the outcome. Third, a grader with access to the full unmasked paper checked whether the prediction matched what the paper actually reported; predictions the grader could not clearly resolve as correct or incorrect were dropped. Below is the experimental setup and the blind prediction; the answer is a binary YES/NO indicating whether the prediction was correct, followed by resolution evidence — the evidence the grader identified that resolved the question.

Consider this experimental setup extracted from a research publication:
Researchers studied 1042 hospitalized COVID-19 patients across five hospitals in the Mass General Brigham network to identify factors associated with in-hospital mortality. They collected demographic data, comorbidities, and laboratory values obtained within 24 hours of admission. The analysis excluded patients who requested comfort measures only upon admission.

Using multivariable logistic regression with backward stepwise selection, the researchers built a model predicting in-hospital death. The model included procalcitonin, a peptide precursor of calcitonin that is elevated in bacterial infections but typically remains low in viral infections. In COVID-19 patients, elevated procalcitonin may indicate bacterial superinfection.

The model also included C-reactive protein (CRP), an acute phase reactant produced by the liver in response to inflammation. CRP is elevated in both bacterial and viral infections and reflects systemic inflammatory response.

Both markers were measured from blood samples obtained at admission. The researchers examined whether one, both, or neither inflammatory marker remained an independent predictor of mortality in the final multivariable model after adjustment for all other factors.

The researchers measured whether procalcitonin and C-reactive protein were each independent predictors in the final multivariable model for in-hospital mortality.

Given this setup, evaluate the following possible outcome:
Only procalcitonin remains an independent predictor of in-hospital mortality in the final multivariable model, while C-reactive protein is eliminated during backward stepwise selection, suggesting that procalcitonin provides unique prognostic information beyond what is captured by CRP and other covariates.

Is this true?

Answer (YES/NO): NO